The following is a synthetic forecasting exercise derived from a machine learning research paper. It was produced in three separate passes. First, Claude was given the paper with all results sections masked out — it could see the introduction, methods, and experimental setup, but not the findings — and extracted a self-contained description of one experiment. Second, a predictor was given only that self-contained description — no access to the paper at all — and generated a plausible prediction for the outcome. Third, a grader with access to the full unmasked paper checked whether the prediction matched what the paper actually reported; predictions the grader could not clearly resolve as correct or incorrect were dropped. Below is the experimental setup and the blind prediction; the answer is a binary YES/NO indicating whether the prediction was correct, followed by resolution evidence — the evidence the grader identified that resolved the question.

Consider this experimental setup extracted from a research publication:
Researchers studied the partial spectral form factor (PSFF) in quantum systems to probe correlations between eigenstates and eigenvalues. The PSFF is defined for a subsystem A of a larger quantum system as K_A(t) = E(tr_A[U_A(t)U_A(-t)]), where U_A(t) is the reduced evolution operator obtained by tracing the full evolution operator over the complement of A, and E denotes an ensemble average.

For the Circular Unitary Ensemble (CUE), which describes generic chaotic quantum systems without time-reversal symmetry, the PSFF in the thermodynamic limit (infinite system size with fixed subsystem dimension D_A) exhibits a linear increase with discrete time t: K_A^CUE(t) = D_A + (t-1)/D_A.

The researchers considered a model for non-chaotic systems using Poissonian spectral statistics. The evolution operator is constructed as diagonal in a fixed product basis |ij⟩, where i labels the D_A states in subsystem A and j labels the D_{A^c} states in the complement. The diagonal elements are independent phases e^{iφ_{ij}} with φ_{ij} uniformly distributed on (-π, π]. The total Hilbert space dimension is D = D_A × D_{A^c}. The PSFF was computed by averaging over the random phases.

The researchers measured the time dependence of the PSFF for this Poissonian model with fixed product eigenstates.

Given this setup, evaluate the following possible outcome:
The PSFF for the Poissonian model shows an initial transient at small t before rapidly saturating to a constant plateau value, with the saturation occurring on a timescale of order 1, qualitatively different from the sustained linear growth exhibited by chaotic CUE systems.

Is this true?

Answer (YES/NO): NO